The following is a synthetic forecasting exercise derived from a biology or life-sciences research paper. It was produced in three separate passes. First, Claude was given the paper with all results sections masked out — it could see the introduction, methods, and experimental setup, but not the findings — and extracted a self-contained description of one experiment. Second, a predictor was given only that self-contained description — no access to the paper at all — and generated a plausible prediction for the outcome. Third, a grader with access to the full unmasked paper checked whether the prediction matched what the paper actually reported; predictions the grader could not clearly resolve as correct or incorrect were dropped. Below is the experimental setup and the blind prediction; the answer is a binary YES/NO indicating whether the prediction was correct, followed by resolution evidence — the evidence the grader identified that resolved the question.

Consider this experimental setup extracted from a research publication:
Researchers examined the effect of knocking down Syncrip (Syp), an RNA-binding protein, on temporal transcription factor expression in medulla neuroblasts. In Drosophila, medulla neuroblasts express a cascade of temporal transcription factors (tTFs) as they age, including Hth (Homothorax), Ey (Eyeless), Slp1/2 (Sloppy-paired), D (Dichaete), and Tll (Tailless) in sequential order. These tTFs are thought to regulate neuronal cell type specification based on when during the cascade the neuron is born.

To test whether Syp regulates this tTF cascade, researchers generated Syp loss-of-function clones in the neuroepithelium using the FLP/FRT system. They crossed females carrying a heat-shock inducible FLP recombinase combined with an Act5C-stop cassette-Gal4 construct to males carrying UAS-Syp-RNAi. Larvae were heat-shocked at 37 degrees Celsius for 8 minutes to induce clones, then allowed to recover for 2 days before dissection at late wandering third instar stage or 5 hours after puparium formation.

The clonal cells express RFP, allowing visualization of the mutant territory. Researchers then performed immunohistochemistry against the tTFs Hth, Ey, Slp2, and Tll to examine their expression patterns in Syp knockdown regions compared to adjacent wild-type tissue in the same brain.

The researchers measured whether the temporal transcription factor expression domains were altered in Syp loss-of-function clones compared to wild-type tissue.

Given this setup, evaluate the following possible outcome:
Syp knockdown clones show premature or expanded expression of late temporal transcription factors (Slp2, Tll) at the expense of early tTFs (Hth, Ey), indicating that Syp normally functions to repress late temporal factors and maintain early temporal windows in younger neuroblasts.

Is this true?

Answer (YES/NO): NO